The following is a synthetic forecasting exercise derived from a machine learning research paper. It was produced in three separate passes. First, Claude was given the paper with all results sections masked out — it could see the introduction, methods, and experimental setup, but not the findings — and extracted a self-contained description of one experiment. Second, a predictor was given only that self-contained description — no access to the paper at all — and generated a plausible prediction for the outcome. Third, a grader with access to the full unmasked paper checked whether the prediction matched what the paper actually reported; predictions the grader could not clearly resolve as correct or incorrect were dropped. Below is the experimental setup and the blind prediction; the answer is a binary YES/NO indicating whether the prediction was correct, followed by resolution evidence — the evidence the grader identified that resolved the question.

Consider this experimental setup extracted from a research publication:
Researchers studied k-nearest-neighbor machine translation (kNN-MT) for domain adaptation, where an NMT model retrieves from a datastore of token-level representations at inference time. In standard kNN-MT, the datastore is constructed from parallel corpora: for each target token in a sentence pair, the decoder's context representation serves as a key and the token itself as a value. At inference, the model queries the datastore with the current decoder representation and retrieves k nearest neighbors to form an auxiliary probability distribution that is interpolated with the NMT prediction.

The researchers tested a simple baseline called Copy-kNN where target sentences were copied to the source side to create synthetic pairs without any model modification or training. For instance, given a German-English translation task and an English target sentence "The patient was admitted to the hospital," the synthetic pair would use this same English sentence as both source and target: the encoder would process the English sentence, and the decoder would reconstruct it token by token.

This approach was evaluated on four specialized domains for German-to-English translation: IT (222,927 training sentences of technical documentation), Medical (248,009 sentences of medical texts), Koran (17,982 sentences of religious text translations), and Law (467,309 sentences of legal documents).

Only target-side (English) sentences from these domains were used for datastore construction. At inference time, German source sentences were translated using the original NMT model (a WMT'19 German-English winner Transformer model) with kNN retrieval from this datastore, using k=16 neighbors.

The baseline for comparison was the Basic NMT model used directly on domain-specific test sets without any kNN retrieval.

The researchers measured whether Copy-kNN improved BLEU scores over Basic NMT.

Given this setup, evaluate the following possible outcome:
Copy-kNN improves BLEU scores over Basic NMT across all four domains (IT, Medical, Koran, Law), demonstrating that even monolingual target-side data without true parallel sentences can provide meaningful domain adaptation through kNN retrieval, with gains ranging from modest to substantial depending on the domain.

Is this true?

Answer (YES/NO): NO